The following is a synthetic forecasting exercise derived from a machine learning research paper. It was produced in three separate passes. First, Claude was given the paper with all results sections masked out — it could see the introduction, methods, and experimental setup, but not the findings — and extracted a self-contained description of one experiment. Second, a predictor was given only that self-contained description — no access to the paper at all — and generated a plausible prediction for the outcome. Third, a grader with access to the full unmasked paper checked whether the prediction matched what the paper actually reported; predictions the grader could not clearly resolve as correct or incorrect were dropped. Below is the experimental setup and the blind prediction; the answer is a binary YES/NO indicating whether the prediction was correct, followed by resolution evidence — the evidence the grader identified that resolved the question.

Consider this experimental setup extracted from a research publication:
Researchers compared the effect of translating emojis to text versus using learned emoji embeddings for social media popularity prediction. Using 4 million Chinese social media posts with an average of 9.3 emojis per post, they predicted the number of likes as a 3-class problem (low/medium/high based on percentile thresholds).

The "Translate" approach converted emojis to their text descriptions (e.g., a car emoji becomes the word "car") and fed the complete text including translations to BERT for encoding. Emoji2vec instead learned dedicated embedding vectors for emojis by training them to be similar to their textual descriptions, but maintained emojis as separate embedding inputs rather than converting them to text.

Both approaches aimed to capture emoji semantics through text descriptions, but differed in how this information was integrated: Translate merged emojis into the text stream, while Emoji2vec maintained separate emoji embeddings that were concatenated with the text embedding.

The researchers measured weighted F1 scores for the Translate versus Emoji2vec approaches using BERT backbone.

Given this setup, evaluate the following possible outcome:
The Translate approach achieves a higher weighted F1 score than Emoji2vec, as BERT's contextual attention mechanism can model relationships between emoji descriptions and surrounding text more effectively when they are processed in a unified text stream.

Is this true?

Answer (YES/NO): NO